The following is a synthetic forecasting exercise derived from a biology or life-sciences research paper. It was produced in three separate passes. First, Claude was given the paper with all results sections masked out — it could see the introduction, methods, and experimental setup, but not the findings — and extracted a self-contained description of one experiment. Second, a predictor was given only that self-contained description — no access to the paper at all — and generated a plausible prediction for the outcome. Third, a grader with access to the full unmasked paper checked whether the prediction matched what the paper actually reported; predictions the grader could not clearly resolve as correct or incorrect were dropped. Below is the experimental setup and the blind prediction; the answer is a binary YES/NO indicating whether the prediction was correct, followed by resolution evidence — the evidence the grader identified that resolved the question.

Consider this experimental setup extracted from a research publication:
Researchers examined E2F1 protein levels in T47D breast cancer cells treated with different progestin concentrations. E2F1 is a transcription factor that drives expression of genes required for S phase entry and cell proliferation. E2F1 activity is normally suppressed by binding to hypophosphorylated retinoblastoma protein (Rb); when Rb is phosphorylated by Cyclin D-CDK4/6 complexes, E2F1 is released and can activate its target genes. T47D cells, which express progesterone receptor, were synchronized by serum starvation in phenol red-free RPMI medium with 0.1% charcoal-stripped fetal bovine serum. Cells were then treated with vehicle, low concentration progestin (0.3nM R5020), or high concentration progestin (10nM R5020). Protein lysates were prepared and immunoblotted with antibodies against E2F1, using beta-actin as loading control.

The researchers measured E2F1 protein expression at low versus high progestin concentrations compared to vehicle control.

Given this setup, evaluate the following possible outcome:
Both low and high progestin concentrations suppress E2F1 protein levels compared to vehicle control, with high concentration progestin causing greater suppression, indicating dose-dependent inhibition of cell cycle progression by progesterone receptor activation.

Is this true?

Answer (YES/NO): NO